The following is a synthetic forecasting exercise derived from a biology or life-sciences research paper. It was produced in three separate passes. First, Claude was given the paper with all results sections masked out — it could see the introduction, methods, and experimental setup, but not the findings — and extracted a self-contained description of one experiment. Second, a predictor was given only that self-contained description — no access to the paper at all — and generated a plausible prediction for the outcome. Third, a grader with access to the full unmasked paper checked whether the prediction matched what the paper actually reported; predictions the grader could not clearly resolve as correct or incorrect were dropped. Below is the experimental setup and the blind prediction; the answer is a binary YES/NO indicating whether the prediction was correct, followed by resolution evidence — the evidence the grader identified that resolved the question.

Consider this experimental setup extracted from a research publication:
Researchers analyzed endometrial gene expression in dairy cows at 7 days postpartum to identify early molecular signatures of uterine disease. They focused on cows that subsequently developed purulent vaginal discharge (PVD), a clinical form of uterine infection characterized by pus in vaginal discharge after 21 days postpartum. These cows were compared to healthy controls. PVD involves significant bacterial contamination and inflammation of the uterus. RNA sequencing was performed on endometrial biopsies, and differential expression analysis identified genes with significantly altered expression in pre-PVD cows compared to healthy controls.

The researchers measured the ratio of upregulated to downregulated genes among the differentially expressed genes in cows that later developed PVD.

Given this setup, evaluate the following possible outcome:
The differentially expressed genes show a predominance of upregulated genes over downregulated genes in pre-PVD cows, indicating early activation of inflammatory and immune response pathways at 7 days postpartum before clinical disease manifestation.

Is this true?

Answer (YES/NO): NO